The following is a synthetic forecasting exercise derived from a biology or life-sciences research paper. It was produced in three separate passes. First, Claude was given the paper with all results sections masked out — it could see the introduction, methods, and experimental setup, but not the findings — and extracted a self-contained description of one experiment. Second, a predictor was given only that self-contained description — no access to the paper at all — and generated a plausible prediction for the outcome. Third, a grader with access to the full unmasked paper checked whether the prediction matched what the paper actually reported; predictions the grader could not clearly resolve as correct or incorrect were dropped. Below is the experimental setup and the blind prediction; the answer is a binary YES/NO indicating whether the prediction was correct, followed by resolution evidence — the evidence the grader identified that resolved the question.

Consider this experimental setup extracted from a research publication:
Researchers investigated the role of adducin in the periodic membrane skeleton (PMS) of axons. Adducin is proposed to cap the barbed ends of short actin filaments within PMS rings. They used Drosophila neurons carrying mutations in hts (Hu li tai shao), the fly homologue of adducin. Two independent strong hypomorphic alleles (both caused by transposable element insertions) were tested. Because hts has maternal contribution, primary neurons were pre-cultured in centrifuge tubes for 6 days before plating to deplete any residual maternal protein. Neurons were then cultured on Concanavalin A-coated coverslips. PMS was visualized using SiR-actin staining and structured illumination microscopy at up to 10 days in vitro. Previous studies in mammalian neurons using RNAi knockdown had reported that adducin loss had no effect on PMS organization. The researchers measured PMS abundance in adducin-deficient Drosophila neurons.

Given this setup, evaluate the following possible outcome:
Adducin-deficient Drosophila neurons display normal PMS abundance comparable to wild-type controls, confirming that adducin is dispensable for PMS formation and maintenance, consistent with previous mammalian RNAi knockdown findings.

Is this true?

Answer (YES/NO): NO